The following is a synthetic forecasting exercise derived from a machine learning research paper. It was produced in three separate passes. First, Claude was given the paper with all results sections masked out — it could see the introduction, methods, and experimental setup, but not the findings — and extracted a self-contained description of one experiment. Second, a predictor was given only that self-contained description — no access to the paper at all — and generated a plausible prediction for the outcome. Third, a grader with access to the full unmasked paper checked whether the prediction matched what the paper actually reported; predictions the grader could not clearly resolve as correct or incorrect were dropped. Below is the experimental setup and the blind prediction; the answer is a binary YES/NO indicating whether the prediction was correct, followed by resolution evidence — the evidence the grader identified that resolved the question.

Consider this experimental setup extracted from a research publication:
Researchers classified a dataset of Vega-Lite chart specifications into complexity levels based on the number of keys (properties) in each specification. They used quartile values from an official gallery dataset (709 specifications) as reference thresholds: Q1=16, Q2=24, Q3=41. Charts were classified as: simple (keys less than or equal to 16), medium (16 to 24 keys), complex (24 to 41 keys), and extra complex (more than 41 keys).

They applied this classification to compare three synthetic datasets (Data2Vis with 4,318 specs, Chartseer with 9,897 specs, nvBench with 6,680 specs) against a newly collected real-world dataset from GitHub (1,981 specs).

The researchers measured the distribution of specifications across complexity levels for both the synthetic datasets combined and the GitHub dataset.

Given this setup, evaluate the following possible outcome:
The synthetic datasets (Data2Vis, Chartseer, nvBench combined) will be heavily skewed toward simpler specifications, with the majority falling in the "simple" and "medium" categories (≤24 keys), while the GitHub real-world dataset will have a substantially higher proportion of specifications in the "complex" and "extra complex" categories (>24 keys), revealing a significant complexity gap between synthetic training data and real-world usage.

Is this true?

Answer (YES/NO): YES